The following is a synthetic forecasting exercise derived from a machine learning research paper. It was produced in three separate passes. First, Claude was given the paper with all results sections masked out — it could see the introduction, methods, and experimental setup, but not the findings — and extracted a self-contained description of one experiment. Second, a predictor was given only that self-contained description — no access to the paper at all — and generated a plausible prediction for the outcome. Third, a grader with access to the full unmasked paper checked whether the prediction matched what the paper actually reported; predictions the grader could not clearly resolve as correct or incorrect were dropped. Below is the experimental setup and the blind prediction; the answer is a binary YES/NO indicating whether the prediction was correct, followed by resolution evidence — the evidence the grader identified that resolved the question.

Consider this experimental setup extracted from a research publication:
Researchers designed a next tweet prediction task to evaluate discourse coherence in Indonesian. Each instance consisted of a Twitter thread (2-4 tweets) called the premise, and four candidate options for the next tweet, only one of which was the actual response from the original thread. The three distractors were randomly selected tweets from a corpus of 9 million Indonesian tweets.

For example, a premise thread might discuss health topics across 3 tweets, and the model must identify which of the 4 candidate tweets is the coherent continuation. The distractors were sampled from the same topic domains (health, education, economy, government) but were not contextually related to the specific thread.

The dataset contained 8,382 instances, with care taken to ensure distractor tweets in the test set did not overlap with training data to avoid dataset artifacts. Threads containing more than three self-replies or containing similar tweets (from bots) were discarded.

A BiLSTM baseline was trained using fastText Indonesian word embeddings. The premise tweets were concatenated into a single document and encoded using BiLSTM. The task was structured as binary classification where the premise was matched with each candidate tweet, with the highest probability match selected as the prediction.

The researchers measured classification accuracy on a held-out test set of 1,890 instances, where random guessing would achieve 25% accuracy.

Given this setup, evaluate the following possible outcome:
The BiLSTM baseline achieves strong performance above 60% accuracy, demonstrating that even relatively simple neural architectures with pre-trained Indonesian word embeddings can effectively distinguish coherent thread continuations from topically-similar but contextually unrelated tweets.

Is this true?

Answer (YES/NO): YES